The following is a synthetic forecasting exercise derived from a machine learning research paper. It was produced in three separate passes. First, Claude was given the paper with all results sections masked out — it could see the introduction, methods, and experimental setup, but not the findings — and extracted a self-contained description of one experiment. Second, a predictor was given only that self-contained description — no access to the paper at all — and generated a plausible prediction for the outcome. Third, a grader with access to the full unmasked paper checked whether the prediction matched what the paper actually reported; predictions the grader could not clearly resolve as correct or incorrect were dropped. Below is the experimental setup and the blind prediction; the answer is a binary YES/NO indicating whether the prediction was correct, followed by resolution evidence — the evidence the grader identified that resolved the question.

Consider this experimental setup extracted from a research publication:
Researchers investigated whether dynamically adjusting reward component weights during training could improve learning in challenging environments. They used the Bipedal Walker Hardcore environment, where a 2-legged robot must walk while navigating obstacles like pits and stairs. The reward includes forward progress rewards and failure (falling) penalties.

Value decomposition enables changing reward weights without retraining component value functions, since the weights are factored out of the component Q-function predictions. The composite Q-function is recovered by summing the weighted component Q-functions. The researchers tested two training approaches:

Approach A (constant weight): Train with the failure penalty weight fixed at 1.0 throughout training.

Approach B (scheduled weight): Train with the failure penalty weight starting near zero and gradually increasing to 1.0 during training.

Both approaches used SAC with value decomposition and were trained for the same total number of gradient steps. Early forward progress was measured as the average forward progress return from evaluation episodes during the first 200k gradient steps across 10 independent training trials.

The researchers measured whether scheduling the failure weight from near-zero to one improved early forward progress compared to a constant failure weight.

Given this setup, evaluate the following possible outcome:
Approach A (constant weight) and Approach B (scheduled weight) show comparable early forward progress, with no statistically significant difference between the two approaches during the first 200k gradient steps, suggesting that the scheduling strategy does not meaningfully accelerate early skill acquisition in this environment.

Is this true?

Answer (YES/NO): NO